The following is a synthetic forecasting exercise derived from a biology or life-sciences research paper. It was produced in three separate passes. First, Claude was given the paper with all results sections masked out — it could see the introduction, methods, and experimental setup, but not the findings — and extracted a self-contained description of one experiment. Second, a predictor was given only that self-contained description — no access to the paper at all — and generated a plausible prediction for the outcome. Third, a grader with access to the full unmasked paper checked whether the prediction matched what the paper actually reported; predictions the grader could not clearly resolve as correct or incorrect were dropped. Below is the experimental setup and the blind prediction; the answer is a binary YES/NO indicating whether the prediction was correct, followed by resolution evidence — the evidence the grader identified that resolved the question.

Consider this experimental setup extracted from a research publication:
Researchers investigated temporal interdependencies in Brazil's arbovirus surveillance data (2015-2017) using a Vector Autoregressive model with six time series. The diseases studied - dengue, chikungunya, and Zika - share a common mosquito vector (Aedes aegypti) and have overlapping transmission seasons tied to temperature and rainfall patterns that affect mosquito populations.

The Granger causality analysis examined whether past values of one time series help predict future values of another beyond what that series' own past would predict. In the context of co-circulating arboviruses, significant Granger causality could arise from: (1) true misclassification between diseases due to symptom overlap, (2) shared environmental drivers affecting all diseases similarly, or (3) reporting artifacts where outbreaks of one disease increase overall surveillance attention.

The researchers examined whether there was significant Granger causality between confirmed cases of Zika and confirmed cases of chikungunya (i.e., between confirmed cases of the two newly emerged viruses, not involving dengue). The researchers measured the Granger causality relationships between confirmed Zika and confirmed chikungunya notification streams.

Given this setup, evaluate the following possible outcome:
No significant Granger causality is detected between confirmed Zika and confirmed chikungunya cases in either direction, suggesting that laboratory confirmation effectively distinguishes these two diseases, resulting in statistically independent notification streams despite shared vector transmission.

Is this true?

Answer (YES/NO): YES